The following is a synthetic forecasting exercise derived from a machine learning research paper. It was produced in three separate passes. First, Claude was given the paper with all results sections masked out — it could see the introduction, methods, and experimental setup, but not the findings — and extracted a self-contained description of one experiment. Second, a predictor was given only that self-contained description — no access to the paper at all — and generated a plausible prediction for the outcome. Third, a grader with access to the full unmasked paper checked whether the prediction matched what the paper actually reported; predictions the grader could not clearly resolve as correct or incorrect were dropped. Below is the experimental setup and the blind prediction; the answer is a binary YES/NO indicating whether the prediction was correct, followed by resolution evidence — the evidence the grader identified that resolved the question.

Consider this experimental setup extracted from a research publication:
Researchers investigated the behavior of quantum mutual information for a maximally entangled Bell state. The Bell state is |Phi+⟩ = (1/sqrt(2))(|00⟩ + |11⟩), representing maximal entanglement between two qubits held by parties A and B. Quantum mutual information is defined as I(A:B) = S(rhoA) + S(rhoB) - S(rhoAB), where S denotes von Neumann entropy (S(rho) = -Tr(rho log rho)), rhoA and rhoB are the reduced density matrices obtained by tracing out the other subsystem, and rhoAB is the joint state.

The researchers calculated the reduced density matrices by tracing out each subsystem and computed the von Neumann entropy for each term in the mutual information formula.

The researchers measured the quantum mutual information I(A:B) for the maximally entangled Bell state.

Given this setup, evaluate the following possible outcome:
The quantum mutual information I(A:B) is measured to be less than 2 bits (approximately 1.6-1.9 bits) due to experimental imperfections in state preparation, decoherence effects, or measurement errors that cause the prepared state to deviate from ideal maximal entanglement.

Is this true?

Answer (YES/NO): NO